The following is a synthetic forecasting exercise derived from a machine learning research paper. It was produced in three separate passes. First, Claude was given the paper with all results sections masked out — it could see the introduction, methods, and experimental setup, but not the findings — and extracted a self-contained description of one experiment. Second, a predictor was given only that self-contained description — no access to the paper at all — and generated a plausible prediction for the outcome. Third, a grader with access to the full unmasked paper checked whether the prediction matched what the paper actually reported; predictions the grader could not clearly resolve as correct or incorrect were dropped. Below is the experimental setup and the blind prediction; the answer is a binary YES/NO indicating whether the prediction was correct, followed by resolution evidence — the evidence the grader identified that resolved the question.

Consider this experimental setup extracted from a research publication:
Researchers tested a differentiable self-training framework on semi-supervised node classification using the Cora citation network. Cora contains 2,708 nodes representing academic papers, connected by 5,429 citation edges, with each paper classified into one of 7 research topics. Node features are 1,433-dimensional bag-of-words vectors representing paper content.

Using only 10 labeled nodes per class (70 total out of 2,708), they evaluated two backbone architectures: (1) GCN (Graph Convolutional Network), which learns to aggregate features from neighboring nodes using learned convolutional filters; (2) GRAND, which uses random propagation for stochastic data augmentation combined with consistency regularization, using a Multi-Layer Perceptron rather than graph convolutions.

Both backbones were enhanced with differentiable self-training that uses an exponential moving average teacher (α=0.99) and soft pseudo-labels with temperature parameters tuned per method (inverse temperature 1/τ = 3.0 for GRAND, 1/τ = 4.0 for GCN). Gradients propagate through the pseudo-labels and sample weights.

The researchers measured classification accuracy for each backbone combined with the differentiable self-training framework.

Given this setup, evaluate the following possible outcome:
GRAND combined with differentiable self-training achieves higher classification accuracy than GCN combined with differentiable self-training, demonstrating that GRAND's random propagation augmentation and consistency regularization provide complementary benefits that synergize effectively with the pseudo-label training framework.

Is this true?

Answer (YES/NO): YES